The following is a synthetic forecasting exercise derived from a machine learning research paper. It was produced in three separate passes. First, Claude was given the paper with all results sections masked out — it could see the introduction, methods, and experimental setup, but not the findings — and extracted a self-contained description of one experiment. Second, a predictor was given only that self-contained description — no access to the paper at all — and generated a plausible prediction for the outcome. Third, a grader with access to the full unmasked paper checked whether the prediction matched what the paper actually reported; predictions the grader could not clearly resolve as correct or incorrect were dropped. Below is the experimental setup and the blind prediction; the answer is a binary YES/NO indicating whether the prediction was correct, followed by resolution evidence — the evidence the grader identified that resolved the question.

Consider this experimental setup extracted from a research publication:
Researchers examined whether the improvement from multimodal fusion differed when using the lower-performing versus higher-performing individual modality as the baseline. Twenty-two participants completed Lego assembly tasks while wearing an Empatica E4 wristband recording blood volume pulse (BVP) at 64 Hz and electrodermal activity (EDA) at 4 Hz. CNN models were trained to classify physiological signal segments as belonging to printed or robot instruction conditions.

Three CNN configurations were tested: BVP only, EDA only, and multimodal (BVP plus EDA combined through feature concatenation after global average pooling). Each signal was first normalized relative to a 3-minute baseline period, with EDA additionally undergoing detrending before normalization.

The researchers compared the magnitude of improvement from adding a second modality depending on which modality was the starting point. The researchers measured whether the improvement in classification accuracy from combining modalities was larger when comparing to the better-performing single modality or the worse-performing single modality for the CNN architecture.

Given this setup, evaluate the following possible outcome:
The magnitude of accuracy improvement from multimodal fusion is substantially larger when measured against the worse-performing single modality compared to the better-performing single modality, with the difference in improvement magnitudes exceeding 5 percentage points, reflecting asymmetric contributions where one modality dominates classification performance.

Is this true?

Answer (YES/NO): YES